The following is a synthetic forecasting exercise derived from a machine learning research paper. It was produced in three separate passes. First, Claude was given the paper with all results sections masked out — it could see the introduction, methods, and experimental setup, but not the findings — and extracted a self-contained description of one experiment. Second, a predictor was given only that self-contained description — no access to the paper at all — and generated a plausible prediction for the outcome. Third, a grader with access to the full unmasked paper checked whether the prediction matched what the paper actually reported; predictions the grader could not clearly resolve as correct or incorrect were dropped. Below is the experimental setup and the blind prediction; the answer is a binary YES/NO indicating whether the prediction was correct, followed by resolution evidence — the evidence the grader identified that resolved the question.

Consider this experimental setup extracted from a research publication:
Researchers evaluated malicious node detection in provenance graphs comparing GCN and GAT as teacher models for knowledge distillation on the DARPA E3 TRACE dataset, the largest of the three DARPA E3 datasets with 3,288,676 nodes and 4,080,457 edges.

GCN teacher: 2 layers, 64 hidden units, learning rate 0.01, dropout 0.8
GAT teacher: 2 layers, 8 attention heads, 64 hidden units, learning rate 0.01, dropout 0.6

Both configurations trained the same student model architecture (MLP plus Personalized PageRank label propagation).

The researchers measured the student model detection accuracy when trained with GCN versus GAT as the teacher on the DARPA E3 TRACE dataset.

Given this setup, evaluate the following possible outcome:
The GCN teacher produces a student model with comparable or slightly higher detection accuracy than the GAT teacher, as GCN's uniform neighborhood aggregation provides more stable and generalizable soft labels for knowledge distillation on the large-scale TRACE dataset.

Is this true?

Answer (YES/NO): NO